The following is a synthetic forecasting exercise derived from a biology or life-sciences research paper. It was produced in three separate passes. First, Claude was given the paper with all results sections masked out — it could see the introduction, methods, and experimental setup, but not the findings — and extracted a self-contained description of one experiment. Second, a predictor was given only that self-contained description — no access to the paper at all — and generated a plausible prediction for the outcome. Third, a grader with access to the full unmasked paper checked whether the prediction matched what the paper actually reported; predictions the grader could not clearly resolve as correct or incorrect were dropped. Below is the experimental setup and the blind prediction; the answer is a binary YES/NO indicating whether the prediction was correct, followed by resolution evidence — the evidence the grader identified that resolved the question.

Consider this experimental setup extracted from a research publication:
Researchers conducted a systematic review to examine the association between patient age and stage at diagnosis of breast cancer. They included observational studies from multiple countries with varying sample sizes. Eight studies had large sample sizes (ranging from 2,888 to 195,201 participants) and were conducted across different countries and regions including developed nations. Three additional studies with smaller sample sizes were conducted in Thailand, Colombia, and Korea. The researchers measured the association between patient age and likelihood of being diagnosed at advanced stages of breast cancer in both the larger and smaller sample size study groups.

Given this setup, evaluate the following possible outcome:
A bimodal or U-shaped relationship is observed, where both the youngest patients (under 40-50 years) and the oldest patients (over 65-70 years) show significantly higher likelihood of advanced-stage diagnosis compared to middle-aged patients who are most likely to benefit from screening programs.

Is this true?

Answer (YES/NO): NO